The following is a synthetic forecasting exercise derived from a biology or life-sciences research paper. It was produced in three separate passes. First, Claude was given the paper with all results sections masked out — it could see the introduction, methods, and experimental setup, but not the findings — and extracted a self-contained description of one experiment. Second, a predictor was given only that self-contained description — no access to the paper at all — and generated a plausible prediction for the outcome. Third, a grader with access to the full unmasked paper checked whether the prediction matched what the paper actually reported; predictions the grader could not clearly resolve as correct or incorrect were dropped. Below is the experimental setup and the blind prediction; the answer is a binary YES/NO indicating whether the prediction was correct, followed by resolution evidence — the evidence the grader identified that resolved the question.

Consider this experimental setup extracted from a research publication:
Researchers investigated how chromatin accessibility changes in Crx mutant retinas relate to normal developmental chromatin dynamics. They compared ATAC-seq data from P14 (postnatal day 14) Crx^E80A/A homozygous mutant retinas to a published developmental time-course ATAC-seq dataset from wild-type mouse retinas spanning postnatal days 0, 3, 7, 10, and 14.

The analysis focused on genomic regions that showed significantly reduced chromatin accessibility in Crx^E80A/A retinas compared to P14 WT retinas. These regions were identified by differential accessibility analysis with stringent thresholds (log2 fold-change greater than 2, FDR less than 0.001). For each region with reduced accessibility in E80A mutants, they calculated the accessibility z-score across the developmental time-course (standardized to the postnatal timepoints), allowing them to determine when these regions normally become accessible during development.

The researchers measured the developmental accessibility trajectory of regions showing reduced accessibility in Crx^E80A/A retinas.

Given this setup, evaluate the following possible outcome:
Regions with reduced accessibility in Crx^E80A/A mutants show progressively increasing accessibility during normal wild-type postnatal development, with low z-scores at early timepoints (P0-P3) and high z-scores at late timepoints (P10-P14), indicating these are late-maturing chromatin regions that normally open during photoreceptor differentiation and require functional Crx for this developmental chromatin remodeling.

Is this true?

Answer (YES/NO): YES